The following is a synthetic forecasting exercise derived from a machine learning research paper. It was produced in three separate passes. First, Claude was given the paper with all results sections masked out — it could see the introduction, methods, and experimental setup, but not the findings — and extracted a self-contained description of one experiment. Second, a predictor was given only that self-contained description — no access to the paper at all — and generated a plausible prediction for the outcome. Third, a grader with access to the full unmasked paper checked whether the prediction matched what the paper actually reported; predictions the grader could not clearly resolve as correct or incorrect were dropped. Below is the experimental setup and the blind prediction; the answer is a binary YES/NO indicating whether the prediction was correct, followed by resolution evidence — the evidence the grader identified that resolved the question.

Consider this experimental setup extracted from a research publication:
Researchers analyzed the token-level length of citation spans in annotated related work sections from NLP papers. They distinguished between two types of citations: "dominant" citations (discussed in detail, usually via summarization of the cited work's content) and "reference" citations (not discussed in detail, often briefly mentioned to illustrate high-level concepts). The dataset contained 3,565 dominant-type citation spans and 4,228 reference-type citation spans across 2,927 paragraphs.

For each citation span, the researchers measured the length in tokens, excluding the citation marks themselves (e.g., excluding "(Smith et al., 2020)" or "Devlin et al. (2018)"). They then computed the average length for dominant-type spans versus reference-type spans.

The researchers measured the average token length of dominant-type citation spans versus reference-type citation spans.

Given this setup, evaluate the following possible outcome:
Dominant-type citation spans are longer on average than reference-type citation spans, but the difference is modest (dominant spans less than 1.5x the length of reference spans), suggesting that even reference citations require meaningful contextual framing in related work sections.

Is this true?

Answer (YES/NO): NO